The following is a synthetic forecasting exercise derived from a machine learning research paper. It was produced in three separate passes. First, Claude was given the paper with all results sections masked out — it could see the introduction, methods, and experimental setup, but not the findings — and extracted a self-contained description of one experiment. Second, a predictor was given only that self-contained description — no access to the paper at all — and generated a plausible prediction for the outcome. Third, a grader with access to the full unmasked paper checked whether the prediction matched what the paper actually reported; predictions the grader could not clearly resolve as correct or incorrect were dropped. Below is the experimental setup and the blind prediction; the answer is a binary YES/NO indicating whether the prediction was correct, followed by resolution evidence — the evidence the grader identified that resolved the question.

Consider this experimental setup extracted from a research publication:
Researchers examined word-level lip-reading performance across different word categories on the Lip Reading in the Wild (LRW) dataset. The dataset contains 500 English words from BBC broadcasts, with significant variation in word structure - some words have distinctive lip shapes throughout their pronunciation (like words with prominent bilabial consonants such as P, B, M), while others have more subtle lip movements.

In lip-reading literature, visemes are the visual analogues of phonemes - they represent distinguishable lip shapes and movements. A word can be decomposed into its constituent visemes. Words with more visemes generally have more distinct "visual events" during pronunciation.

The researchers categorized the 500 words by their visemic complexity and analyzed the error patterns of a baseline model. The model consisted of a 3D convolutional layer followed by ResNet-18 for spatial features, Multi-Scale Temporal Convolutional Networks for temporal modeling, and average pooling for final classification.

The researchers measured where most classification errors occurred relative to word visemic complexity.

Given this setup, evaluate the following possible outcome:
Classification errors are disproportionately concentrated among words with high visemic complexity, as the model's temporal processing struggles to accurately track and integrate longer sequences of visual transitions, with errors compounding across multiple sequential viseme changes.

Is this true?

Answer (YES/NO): NO